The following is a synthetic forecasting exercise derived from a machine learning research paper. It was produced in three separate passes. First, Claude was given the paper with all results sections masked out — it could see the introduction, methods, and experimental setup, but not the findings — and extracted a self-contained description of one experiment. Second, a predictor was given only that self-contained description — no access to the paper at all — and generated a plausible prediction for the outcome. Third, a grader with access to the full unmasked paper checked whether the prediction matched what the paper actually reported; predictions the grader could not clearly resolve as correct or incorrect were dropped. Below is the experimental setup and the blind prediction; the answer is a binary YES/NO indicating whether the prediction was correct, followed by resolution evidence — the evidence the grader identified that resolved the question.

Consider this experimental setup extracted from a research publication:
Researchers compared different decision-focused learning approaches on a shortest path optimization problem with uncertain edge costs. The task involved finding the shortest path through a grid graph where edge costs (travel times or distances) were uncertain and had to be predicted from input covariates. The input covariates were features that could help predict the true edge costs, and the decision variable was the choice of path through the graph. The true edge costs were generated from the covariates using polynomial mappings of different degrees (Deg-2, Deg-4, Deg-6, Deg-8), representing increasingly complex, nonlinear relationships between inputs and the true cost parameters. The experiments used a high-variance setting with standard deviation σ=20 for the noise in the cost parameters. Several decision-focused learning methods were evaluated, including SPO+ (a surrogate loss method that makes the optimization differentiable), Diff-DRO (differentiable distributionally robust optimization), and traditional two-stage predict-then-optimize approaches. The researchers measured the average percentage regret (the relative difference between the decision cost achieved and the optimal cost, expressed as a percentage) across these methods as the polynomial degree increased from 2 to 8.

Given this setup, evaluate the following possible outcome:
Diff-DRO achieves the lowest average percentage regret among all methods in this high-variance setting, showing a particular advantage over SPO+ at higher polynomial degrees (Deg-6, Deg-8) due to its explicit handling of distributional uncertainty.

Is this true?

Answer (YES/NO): NO